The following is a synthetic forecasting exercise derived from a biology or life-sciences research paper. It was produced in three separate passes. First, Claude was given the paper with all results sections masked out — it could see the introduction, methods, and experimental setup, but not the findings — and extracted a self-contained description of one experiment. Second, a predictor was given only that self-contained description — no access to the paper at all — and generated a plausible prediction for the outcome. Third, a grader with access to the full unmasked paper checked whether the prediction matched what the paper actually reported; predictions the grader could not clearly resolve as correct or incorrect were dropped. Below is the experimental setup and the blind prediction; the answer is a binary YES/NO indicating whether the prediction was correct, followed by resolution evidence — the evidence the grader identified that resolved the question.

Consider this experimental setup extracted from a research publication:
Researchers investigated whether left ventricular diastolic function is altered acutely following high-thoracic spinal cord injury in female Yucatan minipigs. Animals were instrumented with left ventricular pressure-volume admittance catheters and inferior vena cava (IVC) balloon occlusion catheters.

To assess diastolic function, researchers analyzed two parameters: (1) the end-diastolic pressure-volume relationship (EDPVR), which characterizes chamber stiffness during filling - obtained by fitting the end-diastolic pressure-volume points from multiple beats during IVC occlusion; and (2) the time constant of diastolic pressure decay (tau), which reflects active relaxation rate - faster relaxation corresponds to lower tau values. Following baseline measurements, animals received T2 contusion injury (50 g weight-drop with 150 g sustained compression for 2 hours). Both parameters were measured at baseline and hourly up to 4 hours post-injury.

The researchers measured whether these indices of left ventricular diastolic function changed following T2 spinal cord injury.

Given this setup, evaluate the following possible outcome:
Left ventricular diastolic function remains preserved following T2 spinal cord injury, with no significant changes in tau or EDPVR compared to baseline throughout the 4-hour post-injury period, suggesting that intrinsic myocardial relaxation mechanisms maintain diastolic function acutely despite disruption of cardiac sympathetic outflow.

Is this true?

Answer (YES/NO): YES